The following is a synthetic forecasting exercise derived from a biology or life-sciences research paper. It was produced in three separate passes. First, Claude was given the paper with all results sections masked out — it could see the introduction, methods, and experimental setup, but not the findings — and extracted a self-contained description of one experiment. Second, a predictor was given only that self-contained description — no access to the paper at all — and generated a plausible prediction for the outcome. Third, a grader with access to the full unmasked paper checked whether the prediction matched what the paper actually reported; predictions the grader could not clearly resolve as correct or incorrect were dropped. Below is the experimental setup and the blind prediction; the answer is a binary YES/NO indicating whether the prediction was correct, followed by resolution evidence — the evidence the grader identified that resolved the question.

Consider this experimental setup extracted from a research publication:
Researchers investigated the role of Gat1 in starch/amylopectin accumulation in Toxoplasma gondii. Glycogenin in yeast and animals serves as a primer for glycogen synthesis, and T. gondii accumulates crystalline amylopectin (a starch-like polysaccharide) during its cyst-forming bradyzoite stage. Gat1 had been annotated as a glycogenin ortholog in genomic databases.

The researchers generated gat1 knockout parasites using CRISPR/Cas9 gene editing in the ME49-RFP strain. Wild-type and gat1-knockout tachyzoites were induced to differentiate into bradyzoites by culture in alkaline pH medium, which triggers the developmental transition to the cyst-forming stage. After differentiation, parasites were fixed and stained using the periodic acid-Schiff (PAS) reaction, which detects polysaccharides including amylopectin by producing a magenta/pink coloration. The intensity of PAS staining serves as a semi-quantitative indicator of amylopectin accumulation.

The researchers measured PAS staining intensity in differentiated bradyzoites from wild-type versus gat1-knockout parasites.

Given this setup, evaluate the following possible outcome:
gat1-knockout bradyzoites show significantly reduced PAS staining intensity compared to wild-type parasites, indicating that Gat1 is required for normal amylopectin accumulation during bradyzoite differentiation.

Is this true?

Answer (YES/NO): NO